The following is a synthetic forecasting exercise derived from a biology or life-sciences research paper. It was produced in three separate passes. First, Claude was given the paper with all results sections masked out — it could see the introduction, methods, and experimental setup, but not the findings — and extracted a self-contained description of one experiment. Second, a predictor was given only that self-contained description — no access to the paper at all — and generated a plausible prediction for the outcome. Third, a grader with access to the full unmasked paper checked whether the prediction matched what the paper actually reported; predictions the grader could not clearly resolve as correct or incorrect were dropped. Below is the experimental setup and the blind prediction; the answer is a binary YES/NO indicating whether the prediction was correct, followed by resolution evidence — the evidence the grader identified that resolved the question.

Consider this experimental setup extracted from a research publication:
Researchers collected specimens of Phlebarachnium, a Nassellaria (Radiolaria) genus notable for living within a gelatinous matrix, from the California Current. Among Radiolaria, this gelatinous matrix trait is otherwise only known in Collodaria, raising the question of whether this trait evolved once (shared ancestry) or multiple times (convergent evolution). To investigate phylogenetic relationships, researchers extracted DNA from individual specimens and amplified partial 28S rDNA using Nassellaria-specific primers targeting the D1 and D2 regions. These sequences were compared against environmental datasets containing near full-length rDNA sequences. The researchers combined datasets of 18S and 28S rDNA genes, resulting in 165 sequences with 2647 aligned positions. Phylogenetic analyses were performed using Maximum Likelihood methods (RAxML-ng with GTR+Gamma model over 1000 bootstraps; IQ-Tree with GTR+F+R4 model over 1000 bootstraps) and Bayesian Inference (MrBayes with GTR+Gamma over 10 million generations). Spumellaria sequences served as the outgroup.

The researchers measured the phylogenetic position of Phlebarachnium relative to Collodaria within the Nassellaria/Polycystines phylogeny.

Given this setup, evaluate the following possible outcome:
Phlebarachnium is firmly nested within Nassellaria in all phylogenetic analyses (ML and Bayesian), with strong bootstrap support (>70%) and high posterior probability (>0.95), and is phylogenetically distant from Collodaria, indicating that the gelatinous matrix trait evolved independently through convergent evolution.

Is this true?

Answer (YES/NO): YES